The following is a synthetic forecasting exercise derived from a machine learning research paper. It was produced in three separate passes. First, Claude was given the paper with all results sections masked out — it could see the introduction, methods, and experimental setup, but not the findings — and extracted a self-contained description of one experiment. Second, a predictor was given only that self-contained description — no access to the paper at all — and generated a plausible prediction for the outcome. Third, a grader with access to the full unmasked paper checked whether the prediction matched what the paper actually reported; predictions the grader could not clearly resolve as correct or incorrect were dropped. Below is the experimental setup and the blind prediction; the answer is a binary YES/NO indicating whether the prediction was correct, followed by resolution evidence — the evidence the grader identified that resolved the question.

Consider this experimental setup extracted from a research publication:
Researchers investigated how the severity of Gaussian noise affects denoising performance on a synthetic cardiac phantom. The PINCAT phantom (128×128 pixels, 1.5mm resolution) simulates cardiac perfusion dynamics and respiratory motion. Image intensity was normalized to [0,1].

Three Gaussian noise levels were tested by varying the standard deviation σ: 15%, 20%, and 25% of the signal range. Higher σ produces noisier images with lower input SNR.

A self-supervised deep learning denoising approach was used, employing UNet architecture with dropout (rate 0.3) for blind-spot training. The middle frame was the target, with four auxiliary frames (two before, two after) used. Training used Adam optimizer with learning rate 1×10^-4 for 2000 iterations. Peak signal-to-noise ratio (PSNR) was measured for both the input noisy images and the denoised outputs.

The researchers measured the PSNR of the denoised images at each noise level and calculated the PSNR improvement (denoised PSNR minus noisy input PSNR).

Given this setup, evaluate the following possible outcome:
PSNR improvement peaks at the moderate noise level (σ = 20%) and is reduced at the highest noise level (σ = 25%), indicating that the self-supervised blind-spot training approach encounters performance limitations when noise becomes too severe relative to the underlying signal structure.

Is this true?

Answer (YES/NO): NO